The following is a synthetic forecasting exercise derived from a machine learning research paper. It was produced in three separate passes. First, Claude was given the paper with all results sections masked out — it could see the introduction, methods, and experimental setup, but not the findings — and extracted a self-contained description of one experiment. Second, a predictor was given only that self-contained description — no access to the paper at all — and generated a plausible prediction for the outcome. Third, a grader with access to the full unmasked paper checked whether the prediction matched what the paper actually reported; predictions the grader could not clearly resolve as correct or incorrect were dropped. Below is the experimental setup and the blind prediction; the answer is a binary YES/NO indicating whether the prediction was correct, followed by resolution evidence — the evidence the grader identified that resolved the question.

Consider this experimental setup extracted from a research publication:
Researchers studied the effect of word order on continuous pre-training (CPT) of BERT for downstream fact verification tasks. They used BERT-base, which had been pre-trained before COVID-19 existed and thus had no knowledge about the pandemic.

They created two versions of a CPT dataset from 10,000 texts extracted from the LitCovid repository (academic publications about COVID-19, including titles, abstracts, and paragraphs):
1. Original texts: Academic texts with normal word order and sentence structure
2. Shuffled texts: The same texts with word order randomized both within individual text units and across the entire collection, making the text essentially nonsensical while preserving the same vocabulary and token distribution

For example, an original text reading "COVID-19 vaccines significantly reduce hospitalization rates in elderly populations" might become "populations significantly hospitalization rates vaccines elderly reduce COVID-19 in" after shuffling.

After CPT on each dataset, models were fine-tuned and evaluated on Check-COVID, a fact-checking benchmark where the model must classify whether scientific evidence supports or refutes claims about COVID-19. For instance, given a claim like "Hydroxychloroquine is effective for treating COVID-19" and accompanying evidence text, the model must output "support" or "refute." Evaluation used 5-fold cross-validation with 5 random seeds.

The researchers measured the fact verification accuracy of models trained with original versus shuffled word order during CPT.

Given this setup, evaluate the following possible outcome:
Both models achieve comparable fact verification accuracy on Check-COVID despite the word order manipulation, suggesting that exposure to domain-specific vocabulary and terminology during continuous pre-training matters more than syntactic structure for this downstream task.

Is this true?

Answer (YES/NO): NO